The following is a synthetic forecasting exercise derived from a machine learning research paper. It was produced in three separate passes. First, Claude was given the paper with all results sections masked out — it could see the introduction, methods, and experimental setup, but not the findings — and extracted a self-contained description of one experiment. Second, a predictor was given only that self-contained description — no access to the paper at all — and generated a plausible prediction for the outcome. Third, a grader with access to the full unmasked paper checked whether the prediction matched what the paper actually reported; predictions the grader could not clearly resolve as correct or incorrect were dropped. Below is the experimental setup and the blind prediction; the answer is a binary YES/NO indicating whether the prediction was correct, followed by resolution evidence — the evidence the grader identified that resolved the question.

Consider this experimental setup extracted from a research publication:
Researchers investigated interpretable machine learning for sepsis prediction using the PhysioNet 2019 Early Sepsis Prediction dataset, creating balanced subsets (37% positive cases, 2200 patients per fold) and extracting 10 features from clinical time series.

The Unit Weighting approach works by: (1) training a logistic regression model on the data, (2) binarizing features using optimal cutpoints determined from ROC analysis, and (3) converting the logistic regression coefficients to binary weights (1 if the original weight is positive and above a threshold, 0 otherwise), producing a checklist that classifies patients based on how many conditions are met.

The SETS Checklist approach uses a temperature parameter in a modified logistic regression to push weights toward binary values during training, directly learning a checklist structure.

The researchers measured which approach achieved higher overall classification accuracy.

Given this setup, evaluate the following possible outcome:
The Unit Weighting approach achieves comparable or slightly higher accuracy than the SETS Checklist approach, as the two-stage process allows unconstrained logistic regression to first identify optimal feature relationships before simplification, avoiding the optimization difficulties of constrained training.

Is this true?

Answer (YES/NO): YES